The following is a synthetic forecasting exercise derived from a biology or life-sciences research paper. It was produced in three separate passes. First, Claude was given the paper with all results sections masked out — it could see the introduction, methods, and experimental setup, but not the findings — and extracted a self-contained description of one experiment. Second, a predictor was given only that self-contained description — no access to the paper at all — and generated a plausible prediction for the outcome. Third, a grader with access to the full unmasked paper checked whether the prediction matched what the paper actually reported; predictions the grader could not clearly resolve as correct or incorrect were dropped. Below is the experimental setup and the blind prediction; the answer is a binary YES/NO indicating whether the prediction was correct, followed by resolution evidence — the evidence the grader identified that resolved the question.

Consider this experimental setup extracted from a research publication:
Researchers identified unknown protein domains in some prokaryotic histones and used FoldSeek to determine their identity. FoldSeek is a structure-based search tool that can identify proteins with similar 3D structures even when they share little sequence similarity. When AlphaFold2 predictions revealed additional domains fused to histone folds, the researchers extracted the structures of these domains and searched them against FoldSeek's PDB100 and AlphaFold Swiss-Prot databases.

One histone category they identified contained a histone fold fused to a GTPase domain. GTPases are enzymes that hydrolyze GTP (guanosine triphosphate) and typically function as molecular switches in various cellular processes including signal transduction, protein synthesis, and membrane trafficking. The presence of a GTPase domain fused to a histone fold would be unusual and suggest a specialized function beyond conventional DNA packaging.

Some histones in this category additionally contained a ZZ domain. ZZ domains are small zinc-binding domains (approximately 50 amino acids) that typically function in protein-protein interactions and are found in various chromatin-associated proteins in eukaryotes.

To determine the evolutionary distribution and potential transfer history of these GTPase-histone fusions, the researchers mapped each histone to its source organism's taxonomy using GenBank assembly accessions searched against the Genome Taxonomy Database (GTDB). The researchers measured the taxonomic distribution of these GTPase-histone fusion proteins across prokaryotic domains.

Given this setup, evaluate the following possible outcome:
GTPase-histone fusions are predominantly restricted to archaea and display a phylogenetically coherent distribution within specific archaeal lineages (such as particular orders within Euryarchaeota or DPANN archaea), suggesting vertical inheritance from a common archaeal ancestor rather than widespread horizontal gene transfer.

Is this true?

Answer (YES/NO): YES